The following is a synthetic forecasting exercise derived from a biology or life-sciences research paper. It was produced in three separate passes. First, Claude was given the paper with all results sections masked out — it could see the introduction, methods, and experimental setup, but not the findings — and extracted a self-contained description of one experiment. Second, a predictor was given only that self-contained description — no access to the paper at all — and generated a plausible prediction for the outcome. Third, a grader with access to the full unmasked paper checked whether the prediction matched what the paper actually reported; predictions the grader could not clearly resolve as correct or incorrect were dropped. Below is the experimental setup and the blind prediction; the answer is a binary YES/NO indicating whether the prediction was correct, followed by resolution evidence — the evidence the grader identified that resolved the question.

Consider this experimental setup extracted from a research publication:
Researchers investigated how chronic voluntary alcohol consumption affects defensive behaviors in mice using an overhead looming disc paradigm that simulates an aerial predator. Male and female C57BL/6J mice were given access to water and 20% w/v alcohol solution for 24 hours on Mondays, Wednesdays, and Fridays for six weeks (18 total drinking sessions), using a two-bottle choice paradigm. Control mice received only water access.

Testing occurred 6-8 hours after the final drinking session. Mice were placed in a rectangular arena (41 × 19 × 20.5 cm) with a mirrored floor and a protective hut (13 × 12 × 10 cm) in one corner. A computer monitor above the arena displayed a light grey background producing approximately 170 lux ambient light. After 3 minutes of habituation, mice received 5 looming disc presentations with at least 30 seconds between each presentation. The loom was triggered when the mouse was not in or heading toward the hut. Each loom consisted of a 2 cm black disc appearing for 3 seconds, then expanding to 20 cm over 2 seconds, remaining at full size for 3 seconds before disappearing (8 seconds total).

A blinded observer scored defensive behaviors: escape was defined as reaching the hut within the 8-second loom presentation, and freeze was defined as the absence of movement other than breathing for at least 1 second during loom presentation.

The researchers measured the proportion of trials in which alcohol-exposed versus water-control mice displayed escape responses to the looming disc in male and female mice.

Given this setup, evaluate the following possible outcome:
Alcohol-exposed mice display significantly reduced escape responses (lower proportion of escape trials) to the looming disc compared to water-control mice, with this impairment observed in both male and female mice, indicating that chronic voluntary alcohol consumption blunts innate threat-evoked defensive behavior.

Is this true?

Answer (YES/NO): NO